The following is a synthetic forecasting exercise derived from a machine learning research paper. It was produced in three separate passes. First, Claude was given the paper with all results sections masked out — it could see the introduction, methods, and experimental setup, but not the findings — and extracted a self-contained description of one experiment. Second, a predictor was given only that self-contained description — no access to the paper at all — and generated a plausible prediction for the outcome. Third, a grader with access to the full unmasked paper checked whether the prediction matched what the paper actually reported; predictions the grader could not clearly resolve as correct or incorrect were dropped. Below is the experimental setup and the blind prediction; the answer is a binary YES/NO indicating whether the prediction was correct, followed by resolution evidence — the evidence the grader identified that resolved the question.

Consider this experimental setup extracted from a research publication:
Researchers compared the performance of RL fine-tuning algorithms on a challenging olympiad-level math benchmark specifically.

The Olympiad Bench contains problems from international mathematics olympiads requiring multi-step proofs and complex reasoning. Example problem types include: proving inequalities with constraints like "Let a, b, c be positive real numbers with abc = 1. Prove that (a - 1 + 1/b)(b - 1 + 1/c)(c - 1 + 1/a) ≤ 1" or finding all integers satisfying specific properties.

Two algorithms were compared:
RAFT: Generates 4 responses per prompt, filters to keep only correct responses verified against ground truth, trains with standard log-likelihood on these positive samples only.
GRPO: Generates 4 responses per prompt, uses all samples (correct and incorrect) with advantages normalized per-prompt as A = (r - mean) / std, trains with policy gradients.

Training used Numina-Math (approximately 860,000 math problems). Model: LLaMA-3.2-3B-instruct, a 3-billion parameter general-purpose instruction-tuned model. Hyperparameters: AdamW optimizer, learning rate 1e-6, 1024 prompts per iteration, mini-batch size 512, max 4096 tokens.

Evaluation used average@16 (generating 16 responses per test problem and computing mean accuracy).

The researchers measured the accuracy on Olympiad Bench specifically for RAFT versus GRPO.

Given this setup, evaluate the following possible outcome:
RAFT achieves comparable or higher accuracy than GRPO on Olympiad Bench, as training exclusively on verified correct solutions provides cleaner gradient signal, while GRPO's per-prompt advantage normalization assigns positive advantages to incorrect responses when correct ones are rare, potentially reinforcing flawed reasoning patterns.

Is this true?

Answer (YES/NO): NO